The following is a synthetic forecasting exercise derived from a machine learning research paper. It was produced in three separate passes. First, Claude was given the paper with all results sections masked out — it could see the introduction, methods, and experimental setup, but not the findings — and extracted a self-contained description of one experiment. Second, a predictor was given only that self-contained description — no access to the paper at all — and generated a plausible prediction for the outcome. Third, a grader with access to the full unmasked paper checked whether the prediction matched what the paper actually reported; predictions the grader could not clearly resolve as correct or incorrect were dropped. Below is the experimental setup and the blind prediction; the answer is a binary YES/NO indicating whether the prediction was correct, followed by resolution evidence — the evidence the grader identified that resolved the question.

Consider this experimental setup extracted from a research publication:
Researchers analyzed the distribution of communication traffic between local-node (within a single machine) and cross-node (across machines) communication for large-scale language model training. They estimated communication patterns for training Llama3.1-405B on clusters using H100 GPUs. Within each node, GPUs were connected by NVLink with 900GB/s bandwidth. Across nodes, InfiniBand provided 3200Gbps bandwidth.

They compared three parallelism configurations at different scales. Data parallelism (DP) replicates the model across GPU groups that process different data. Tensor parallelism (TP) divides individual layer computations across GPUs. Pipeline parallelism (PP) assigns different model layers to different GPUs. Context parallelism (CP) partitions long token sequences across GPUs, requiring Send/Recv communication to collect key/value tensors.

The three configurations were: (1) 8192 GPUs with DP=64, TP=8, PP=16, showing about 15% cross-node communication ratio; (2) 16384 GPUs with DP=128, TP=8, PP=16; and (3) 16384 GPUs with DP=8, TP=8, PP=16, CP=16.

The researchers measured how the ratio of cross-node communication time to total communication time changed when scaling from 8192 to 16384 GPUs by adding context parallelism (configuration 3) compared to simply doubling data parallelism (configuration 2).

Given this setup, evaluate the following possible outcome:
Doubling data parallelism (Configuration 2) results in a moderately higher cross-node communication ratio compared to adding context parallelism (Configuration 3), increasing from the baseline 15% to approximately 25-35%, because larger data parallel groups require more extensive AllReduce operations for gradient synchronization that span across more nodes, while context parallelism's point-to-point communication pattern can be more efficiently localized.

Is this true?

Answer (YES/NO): NO